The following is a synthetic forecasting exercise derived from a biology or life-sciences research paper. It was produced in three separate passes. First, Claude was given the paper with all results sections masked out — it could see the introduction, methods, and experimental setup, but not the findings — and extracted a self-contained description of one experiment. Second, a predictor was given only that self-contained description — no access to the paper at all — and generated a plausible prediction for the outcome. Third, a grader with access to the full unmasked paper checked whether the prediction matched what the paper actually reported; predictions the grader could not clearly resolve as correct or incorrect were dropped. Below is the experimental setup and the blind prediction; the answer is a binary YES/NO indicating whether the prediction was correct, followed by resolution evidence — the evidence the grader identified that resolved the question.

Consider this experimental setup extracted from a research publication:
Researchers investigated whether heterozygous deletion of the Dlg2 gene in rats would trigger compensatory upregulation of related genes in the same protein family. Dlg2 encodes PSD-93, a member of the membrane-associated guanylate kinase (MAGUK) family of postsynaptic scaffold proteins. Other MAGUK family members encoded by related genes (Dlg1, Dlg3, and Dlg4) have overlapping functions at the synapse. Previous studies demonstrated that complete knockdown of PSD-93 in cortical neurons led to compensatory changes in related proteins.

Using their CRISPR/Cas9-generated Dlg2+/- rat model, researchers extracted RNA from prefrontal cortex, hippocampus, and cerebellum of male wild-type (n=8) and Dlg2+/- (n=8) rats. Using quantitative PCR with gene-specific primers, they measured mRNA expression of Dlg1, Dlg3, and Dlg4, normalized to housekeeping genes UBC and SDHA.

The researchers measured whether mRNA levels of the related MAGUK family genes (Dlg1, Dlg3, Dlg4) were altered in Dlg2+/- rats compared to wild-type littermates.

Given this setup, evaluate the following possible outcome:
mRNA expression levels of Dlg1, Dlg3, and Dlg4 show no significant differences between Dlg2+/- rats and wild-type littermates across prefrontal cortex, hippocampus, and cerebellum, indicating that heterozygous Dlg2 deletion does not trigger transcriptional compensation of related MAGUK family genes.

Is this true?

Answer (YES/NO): YES